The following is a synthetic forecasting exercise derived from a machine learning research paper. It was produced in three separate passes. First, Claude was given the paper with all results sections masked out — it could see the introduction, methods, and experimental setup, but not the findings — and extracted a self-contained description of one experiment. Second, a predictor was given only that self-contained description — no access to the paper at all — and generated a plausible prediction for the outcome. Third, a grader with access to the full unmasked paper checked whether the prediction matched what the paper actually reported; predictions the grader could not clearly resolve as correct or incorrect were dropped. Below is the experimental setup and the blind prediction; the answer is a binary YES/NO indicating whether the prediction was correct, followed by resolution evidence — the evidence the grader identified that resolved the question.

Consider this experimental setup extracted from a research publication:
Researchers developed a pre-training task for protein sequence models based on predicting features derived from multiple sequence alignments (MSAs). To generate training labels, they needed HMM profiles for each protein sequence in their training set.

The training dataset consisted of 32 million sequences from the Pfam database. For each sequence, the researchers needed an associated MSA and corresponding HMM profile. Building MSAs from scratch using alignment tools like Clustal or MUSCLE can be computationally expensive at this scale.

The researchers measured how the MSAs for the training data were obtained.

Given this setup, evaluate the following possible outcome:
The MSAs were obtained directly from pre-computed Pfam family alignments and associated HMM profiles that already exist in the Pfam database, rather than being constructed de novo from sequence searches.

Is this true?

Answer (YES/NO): YES